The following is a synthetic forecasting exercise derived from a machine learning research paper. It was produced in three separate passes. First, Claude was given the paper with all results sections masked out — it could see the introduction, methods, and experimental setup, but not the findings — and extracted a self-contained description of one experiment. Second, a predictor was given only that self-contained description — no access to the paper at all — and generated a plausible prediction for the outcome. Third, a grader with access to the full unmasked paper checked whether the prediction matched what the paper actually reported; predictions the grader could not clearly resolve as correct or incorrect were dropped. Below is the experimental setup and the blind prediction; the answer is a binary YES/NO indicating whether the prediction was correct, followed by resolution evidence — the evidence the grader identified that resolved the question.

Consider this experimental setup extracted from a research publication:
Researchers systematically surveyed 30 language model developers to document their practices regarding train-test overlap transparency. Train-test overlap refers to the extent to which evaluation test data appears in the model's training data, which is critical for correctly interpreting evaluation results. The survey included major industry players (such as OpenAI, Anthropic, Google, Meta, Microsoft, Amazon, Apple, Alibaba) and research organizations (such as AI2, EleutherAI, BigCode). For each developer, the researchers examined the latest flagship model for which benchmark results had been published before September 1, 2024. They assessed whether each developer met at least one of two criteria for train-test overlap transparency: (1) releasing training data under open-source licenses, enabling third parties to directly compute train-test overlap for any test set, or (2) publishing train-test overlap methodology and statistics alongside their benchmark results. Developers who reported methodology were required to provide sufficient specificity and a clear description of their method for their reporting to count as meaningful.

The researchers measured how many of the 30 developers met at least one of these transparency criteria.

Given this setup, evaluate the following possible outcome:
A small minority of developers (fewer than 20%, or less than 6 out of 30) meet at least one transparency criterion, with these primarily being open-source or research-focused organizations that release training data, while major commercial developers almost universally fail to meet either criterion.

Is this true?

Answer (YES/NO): NO